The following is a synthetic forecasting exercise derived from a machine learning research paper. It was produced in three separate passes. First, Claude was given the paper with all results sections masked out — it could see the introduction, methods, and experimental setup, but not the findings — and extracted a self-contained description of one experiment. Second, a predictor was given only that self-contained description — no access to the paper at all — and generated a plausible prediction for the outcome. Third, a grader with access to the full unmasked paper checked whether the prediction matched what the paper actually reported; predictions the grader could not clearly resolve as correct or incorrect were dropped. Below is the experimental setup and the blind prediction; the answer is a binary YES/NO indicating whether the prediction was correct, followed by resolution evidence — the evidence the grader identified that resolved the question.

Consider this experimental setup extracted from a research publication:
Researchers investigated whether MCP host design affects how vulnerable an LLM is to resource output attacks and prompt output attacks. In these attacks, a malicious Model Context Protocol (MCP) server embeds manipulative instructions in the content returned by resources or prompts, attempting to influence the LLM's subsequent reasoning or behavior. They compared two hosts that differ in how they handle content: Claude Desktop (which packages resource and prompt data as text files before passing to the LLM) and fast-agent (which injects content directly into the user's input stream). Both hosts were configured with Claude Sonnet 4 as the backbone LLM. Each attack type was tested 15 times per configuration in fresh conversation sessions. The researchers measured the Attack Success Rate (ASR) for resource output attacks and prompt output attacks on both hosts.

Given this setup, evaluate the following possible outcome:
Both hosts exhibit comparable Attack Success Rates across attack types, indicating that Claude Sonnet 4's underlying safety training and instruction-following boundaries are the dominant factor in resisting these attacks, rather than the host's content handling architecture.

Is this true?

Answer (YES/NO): NO